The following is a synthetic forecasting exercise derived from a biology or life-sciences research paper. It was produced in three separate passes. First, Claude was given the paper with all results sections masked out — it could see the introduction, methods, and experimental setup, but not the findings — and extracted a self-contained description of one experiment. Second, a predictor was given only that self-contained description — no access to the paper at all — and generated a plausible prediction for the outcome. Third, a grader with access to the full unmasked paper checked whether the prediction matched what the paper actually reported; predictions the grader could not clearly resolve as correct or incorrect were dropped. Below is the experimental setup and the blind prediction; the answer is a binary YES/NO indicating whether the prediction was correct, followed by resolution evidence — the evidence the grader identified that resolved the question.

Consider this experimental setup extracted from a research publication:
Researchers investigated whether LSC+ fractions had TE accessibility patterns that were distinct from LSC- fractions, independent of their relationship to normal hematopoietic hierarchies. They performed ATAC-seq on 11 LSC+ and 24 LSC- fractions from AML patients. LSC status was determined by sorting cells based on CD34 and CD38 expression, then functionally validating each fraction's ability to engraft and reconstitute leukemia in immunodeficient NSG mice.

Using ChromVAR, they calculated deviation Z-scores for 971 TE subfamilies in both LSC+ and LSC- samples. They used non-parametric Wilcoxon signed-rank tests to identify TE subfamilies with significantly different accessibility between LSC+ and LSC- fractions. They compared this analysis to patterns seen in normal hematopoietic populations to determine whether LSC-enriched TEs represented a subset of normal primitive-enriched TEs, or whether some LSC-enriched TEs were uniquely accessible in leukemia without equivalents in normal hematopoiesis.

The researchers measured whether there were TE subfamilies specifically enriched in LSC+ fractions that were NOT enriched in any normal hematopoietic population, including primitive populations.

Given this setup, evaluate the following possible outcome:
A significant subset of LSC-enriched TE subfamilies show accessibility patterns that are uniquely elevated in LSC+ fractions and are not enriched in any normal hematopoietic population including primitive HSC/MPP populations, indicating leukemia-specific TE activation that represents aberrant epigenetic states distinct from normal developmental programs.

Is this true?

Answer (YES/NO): YES